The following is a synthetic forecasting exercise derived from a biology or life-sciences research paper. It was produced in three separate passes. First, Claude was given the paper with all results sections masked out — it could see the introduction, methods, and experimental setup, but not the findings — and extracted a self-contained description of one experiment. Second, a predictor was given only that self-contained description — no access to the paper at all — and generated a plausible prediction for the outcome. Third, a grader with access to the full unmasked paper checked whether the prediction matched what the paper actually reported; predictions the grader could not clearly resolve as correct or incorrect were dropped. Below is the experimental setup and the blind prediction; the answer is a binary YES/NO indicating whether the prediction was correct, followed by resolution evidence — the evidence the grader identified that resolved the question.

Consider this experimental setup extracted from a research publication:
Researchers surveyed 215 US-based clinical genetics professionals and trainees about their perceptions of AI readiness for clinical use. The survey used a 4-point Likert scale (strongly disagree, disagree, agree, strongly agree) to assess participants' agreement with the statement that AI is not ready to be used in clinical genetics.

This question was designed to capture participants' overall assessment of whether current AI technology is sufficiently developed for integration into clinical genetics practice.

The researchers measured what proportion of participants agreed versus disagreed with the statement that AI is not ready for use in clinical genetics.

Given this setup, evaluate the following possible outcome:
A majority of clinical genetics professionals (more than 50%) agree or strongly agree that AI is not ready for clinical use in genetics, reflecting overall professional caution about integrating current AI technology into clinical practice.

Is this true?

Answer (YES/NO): NO